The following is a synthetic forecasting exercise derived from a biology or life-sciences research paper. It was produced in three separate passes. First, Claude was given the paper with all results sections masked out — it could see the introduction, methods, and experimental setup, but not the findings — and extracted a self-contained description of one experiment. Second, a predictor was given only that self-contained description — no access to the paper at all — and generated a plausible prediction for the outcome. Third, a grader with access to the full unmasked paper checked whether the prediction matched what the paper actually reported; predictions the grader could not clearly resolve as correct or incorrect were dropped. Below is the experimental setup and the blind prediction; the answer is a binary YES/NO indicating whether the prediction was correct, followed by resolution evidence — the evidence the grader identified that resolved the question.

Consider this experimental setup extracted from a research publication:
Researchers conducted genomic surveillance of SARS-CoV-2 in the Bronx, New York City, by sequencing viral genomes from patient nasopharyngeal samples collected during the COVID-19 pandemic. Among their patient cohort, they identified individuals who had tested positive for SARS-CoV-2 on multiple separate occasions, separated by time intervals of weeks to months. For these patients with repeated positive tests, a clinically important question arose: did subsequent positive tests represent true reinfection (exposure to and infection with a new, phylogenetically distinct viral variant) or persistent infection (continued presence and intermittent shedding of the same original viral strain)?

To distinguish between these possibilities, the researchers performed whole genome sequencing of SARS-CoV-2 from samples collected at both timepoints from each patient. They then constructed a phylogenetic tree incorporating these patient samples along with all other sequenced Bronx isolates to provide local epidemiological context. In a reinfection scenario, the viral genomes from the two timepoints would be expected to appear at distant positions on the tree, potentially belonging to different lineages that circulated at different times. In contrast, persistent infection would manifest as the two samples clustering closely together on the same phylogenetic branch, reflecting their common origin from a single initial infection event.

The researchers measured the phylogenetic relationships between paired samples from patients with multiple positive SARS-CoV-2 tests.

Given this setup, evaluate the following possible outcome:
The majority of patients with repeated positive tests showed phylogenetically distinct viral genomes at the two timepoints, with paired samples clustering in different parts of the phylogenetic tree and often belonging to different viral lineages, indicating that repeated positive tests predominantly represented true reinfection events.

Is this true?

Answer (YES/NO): NO